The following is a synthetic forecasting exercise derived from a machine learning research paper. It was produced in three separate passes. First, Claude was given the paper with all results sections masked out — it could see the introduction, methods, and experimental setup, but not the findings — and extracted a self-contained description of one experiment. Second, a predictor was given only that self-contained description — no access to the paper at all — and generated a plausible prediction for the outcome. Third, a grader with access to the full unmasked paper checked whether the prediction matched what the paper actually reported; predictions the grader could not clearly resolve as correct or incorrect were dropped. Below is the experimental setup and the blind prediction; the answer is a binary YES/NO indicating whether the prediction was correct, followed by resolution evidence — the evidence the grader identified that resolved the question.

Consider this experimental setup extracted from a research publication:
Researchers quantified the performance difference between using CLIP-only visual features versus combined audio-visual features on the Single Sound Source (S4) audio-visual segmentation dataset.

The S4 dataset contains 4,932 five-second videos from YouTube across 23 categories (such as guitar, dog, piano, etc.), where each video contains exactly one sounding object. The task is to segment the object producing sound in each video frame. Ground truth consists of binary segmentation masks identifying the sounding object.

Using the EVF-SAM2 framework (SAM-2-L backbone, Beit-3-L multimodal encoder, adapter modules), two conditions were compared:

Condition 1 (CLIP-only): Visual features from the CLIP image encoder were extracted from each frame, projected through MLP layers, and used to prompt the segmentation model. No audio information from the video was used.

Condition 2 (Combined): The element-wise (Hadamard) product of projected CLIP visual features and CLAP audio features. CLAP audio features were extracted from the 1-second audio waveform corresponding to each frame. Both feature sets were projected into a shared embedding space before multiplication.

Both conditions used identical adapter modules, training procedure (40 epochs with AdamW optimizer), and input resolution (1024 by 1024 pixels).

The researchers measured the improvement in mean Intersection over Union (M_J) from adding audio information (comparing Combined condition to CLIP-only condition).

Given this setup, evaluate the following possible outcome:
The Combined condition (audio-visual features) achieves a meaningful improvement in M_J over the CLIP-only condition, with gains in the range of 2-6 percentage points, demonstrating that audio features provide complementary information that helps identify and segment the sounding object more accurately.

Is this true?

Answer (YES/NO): NO